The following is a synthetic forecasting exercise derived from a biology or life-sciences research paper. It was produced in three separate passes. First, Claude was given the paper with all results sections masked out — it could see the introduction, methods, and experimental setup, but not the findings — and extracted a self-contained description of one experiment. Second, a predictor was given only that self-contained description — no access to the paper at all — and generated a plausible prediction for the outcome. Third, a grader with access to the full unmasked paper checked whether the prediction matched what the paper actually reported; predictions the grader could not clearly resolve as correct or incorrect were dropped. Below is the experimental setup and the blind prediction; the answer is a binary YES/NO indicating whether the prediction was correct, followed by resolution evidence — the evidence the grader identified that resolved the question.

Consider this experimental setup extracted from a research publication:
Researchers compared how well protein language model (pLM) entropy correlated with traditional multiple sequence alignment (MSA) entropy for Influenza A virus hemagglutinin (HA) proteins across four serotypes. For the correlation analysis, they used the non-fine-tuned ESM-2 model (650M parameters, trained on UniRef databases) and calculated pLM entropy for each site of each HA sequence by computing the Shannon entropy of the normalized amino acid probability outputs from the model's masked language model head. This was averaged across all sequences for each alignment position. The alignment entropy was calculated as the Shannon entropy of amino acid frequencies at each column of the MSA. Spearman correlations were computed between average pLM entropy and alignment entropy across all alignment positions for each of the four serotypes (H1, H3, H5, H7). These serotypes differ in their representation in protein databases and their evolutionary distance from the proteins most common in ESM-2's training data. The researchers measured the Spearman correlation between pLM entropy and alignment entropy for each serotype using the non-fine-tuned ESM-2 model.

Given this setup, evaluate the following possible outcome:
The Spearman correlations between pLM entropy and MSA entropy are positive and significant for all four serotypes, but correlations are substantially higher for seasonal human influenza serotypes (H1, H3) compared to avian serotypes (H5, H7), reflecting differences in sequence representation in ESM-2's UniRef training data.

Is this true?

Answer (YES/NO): NO